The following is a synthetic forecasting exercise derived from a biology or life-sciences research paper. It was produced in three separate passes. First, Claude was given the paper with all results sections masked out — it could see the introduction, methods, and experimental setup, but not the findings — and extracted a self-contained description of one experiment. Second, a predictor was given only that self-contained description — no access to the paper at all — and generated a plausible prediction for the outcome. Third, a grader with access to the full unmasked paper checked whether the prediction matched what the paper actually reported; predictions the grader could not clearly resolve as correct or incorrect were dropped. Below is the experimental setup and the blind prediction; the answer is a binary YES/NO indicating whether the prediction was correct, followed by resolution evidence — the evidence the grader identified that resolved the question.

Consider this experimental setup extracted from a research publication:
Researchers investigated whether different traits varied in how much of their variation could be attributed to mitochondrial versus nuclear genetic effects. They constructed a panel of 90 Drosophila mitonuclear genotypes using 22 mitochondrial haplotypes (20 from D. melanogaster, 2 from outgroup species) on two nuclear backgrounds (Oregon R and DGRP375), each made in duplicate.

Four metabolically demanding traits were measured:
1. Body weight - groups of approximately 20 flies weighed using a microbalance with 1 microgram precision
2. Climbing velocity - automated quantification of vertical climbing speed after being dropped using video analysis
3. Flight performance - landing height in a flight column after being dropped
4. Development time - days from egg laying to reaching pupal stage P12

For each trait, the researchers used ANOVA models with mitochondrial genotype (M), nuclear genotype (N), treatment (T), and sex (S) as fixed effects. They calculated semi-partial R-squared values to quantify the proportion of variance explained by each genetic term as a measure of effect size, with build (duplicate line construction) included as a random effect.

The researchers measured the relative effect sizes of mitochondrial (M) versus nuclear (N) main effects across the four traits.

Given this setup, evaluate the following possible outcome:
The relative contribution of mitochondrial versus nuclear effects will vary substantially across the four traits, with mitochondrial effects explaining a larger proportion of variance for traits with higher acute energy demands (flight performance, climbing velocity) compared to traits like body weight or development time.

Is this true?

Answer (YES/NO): NO